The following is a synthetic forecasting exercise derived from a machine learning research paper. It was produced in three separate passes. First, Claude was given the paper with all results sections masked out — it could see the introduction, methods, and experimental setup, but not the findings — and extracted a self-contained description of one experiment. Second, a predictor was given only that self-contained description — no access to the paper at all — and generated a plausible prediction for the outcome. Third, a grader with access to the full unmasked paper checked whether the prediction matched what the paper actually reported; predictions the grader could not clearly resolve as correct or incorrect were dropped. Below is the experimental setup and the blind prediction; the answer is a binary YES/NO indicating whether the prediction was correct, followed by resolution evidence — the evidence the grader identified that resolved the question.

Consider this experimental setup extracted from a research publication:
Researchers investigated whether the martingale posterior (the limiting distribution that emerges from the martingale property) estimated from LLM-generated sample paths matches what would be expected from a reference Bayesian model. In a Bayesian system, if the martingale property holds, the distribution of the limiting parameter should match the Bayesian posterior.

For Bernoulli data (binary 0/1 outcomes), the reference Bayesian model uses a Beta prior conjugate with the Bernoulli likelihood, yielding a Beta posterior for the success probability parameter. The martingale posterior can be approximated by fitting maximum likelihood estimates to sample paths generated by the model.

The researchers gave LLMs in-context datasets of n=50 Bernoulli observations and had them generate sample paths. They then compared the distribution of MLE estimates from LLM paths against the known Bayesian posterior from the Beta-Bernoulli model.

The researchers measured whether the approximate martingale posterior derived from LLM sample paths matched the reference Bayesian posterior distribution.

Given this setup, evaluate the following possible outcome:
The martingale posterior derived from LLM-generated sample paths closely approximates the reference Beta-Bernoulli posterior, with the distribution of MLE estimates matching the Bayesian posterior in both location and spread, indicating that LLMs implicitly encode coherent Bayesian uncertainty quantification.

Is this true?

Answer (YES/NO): NO